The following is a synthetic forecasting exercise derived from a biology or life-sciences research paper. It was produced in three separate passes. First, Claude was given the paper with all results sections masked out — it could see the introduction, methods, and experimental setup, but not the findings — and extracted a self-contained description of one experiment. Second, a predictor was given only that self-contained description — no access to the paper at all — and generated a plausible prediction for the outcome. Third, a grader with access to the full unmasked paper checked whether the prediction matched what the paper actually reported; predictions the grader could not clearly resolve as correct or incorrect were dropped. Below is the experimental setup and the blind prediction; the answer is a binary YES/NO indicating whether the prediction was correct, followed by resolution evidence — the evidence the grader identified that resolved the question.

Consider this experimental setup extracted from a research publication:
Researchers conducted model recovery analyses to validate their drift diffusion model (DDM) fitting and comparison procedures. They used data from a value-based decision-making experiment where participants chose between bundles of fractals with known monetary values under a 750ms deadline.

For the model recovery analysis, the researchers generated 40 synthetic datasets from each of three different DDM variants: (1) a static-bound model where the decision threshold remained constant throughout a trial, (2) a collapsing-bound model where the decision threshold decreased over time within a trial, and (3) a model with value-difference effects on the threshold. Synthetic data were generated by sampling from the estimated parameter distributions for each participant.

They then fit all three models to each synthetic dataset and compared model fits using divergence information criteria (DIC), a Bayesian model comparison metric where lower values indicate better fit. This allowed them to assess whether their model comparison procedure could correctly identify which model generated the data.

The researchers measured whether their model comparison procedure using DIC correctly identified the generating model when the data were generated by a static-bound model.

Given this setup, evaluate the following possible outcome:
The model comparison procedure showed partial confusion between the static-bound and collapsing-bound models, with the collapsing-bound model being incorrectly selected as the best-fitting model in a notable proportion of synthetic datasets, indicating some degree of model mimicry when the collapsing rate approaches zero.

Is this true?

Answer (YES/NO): NO